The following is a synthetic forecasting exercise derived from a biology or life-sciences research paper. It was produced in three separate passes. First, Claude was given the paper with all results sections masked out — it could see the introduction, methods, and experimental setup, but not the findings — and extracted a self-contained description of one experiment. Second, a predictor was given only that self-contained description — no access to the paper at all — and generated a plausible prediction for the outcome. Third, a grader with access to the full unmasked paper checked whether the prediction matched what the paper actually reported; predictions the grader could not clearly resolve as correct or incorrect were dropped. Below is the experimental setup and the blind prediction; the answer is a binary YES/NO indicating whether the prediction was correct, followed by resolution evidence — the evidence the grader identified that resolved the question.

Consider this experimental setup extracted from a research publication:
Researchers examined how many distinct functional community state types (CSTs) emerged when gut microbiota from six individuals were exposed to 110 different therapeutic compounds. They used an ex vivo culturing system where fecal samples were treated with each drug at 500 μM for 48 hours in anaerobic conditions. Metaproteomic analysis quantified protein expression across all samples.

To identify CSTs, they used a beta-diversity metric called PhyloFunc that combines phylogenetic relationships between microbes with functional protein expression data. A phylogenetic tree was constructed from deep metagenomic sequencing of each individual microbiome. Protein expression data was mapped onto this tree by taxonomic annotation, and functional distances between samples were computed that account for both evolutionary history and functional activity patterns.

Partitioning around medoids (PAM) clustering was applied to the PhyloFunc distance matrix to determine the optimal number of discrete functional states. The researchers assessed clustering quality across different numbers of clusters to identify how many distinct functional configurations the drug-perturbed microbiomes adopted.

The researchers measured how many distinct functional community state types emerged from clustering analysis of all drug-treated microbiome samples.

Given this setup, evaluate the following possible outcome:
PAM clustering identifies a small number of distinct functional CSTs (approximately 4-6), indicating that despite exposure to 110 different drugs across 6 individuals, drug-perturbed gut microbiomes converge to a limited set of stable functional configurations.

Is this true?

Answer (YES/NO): NO